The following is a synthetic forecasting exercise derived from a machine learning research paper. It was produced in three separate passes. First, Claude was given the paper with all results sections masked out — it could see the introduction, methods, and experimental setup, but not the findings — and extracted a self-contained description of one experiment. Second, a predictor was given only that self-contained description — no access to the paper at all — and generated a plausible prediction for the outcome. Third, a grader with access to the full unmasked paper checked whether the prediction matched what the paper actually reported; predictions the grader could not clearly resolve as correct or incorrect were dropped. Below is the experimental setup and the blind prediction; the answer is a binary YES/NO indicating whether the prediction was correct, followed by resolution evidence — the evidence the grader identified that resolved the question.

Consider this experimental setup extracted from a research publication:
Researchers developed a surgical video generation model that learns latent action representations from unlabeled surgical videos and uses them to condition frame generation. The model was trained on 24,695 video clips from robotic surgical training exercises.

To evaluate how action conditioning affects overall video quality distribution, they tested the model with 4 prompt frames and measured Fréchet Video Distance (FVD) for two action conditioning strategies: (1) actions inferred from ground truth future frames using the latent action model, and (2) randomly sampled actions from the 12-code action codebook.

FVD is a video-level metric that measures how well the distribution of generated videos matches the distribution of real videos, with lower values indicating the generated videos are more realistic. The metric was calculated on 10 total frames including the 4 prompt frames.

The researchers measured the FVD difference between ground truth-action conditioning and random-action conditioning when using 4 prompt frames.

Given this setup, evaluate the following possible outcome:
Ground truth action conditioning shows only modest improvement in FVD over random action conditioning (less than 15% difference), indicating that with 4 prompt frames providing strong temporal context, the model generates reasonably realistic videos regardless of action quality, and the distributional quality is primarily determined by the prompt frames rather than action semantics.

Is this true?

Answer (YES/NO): YES